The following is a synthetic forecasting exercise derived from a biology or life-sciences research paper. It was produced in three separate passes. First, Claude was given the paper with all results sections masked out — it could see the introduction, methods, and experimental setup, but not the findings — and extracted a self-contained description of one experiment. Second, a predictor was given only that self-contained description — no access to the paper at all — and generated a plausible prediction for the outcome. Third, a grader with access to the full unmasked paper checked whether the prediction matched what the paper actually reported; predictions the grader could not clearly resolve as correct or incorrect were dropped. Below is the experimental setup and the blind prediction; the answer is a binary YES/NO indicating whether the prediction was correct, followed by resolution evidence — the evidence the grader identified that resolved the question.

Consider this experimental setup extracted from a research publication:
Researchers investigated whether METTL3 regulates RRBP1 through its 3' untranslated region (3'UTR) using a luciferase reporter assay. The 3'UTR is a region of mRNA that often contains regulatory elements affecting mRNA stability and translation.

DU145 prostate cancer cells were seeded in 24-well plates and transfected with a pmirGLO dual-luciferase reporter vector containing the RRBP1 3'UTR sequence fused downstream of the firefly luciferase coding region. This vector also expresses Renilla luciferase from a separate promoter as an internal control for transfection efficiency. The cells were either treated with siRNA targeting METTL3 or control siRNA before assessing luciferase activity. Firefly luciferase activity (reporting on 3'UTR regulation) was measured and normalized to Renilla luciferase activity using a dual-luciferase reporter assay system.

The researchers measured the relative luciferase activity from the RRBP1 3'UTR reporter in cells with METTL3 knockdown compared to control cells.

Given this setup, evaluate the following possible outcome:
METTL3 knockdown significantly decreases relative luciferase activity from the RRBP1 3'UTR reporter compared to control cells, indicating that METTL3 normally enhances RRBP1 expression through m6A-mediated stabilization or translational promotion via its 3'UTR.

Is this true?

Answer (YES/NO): YES